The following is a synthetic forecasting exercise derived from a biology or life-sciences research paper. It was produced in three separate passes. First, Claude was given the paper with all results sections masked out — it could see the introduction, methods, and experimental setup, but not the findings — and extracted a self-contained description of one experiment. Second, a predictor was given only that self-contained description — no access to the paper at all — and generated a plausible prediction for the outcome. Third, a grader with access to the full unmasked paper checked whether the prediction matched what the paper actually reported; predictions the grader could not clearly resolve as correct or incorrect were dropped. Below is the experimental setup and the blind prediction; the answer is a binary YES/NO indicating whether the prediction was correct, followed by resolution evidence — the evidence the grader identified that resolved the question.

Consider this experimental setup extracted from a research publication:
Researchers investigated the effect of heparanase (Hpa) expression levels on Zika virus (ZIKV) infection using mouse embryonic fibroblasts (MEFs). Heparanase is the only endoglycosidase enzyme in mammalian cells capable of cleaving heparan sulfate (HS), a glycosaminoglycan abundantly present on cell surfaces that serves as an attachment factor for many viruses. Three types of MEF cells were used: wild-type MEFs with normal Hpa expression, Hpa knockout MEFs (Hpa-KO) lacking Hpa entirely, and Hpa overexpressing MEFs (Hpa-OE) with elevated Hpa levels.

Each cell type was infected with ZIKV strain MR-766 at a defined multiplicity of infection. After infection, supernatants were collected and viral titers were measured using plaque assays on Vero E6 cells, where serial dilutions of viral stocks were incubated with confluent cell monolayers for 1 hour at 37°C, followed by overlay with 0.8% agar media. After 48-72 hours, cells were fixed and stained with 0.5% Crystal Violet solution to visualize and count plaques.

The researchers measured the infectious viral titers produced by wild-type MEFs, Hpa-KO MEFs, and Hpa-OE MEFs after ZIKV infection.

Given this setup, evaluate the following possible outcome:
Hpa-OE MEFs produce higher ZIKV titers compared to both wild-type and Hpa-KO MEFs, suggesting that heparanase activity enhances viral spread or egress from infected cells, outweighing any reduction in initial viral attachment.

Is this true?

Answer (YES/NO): NO